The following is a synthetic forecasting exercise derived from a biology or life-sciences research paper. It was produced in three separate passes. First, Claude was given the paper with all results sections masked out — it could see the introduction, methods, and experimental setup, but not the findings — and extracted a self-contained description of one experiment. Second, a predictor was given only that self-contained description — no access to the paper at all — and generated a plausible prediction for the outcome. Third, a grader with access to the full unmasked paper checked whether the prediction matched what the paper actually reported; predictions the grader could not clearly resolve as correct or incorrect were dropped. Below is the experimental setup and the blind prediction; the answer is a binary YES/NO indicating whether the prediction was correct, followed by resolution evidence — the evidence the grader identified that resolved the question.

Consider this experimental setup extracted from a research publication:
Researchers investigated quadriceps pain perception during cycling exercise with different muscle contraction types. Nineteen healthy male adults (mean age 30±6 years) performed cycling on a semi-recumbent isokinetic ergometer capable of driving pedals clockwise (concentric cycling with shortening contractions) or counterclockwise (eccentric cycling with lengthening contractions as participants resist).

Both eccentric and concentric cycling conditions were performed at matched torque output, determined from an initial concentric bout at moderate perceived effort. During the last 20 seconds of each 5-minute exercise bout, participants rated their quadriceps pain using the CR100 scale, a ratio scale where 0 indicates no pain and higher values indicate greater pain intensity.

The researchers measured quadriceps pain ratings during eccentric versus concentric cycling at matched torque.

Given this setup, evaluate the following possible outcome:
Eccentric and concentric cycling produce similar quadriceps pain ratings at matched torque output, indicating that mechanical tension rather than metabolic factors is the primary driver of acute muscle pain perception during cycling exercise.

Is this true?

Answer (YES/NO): YES